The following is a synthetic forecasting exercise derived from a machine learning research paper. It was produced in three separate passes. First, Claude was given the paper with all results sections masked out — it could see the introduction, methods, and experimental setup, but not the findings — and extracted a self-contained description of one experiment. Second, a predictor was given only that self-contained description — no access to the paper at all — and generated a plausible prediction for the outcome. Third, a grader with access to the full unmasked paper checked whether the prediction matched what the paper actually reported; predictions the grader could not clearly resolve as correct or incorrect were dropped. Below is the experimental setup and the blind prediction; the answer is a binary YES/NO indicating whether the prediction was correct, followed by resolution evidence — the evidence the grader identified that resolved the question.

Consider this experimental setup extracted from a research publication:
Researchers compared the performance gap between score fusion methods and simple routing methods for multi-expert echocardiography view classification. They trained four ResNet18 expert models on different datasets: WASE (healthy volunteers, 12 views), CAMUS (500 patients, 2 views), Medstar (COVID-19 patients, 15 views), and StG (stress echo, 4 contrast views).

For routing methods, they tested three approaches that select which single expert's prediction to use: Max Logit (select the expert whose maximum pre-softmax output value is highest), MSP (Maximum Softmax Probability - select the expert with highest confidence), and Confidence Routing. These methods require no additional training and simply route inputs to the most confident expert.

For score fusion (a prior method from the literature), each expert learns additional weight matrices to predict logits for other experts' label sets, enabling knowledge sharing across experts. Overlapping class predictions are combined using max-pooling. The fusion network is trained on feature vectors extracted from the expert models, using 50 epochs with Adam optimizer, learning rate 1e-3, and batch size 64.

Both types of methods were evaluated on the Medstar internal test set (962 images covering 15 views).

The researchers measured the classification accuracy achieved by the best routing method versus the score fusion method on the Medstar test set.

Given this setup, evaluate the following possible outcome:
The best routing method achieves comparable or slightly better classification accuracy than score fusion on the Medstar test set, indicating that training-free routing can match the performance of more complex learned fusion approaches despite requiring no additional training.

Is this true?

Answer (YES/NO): NO